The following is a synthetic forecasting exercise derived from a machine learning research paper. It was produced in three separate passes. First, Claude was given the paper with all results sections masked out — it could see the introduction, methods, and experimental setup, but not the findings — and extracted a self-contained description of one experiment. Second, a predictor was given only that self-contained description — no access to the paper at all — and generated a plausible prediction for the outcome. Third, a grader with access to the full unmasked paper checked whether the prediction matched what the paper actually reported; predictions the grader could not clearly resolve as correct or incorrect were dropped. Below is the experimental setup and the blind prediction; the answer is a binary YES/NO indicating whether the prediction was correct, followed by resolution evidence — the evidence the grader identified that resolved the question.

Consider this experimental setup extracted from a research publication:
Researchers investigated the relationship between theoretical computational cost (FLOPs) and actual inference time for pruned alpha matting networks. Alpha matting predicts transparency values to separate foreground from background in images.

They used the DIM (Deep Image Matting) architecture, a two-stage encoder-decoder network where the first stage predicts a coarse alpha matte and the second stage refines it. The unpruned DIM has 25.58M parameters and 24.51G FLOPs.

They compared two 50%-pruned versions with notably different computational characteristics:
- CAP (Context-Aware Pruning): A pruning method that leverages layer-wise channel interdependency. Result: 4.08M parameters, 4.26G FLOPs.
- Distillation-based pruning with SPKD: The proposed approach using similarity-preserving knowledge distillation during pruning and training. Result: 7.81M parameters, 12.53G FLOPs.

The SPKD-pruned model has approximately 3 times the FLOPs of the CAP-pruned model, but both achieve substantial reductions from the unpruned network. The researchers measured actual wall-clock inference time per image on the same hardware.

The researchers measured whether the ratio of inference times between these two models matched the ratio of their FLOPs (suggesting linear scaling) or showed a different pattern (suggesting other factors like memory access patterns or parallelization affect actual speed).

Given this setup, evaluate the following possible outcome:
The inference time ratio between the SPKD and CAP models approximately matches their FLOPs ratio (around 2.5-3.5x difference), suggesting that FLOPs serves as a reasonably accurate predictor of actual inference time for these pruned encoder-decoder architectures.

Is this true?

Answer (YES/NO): NO